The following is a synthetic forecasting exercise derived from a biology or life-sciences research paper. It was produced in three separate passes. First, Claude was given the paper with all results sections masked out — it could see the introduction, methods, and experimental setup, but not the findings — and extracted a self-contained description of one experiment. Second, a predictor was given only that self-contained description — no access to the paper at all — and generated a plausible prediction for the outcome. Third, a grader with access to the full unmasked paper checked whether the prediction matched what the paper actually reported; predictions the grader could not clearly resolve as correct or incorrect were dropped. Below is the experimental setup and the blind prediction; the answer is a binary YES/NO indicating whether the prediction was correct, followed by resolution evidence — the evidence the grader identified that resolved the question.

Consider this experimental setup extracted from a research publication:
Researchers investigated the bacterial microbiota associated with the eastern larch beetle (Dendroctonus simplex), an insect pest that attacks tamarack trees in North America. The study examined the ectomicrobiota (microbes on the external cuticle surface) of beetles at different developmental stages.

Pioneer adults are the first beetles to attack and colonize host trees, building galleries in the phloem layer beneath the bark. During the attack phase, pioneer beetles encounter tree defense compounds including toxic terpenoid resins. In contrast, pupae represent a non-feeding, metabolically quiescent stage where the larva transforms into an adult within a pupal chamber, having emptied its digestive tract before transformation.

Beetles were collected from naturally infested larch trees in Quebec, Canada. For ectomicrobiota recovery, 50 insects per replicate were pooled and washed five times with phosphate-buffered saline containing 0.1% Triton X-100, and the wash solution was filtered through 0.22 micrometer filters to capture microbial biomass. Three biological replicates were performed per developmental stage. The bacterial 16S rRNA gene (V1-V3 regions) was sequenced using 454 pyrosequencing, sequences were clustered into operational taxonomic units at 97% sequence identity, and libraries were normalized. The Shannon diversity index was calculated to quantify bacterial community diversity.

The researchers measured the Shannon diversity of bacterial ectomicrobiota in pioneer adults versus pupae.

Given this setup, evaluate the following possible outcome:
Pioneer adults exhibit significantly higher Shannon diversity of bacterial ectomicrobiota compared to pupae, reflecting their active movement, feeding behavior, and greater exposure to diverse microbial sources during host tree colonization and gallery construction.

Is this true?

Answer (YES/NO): NO